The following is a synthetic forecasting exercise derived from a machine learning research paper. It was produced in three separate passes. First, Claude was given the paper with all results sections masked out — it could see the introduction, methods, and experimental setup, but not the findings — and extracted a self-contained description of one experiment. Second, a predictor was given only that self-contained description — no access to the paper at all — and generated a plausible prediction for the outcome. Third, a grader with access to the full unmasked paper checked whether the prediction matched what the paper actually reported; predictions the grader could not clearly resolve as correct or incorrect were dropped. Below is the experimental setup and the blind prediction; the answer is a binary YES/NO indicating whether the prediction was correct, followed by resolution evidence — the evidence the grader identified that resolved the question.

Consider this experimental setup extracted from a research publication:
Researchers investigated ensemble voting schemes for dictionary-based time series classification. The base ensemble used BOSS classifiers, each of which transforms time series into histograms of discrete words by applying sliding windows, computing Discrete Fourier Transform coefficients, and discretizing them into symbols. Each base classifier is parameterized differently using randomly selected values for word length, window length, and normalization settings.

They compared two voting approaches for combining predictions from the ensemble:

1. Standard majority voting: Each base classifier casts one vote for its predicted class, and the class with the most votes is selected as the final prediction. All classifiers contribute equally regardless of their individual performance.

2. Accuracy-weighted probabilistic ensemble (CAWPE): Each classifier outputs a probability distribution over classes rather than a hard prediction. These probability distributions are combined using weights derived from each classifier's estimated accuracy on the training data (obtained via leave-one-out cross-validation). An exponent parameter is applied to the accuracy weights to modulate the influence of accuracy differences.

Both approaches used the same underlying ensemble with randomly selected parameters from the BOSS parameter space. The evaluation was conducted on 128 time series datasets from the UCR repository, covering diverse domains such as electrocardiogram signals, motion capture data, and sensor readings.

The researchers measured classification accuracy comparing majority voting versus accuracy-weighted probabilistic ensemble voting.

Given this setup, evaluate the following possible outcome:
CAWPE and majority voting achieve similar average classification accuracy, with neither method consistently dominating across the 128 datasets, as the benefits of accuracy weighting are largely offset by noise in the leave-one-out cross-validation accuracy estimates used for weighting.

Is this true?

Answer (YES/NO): NO